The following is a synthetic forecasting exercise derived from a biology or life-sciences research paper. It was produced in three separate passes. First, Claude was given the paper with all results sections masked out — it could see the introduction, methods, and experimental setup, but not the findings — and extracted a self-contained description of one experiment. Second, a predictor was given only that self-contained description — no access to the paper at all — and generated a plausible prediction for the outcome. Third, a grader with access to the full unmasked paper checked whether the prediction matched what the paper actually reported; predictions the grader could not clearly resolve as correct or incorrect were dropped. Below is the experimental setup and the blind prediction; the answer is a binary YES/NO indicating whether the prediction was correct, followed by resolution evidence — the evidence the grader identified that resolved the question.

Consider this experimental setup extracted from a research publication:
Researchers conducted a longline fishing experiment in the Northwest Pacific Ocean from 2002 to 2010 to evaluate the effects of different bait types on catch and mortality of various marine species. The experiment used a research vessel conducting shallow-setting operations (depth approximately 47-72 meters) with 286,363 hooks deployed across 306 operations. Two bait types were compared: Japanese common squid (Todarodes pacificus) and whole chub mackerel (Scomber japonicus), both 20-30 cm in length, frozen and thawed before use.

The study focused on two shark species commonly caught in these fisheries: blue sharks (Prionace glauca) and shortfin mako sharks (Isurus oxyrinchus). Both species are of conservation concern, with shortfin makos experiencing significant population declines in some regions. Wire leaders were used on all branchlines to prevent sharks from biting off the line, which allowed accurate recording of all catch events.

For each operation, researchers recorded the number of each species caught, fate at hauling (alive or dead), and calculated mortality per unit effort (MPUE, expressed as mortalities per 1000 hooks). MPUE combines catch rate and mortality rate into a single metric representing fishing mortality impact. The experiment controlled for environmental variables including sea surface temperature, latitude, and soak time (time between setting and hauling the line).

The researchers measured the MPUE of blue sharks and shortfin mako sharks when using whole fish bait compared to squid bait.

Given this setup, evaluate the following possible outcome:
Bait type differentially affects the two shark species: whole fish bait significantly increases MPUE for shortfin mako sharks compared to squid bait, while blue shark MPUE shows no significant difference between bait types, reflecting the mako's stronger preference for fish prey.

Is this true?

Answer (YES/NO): NO